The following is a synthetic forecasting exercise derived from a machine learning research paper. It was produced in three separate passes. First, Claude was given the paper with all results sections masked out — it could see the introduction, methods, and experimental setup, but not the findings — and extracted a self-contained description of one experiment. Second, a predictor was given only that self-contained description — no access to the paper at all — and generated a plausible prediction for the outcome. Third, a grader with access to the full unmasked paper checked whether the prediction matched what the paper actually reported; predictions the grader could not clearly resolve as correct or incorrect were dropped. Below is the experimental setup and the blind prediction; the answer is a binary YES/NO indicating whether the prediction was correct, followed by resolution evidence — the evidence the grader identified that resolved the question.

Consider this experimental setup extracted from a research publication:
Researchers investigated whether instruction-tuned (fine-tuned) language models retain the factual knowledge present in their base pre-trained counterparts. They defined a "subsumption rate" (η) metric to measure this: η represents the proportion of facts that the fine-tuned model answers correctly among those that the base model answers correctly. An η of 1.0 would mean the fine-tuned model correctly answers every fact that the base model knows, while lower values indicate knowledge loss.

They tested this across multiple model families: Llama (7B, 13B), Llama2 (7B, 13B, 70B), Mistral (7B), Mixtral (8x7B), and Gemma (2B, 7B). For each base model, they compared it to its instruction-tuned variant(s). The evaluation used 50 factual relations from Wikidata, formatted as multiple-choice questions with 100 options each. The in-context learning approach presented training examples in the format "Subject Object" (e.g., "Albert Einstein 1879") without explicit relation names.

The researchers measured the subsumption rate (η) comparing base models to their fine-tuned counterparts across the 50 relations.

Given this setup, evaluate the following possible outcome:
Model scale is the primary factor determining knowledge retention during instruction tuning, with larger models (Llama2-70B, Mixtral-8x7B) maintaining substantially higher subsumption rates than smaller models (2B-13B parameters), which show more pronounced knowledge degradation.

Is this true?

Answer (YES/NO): NO